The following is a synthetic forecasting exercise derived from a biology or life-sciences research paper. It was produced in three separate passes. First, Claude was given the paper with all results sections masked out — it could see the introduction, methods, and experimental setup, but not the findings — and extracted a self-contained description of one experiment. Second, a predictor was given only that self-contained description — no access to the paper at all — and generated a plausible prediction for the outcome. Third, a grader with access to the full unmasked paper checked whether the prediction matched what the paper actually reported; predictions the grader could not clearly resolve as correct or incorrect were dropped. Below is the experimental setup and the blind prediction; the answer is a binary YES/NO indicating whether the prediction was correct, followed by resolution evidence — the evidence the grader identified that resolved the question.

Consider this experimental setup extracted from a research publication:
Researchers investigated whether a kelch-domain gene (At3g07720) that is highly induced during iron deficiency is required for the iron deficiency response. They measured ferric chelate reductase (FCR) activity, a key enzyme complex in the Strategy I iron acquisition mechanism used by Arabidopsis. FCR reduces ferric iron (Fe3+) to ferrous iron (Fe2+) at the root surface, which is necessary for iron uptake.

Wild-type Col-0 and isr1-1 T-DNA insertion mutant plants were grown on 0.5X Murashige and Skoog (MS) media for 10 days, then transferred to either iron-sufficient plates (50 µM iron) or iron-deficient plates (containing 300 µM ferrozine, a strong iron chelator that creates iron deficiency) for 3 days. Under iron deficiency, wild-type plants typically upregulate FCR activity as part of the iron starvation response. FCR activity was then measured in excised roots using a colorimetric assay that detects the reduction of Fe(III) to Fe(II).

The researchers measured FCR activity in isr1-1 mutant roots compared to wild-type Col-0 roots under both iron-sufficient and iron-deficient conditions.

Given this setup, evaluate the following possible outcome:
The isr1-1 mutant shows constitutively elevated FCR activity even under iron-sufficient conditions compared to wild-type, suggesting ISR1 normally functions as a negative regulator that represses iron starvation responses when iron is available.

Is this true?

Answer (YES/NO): NO